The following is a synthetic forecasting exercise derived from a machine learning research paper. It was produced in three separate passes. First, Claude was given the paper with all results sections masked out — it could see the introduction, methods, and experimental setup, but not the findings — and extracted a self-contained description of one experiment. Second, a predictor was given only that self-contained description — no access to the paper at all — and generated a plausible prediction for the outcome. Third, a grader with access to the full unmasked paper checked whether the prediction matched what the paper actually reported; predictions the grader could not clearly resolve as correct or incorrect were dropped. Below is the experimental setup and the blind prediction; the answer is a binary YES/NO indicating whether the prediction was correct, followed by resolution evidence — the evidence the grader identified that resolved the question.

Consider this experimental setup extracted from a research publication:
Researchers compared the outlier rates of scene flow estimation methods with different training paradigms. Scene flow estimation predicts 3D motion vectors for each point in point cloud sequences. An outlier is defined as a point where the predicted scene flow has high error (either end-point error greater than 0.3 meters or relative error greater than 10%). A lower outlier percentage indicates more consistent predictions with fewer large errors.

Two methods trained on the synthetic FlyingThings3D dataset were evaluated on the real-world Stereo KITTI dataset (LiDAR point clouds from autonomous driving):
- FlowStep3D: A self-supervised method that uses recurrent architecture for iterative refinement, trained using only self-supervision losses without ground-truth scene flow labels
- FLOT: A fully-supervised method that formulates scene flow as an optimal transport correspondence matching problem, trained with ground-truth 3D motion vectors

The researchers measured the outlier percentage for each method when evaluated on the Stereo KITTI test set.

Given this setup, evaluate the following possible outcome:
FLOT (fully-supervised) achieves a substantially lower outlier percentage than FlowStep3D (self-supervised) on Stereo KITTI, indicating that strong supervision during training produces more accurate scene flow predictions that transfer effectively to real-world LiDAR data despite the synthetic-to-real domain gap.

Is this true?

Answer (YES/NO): NO